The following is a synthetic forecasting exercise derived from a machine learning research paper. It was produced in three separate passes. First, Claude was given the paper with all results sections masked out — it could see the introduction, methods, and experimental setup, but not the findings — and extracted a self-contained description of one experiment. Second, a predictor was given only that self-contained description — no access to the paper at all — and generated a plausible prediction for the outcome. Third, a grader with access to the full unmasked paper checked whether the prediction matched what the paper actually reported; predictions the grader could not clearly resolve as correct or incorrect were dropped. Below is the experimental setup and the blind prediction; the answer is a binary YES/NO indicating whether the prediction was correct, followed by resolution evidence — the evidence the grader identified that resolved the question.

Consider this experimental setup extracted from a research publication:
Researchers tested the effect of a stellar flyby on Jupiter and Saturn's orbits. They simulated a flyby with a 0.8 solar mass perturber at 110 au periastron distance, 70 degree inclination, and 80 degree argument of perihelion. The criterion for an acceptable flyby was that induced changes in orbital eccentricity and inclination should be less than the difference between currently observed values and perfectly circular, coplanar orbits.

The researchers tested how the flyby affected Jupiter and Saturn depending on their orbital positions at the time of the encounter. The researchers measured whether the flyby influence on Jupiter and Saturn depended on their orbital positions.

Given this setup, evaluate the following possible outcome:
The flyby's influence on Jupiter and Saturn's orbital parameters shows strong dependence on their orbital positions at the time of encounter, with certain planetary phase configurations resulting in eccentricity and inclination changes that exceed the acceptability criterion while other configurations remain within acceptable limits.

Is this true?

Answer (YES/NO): NO